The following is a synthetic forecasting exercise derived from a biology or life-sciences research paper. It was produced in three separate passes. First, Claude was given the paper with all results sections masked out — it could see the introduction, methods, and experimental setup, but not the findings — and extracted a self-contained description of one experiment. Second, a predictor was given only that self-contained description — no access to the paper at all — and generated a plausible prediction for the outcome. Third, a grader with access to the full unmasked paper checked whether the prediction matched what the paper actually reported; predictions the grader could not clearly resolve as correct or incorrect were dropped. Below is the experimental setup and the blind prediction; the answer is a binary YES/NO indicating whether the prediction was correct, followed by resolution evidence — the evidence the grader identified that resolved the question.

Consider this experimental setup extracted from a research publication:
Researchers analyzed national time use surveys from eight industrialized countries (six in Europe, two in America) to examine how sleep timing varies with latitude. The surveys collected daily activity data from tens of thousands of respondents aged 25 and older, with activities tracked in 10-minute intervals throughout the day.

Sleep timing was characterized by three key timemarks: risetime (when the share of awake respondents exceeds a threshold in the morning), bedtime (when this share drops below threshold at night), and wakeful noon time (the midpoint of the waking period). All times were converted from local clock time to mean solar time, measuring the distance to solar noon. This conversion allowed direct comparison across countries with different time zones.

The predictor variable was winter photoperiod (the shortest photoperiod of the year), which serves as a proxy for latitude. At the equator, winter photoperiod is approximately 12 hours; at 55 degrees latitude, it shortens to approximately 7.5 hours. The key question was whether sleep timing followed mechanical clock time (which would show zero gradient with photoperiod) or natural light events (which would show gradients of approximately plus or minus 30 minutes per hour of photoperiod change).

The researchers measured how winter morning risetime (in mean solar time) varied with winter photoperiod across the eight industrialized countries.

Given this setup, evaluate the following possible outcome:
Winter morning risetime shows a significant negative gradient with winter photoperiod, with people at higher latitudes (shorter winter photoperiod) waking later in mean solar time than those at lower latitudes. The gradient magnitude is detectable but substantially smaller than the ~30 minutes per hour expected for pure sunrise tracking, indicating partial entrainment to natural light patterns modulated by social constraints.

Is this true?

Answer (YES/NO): NO